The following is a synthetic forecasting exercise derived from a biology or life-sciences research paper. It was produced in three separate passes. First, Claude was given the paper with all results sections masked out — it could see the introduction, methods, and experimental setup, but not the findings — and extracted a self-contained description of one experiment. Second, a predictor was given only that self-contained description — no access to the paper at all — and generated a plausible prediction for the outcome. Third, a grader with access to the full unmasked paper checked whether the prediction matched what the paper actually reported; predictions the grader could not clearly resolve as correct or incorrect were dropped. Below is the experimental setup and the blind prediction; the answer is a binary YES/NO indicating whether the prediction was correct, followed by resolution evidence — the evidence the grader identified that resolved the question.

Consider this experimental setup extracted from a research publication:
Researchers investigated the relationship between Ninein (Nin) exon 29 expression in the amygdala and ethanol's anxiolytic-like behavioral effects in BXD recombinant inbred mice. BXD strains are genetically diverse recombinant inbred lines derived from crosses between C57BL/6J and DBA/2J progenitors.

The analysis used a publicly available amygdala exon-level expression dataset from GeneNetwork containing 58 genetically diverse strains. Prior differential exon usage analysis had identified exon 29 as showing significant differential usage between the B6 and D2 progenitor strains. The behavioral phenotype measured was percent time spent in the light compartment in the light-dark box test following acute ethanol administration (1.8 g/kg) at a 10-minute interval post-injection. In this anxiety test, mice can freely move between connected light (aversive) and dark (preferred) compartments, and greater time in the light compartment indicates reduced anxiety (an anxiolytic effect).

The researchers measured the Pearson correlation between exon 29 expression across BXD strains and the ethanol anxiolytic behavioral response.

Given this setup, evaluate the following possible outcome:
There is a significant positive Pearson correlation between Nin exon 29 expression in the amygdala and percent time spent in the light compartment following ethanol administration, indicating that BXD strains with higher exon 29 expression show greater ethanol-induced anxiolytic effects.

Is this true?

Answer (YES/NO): NO